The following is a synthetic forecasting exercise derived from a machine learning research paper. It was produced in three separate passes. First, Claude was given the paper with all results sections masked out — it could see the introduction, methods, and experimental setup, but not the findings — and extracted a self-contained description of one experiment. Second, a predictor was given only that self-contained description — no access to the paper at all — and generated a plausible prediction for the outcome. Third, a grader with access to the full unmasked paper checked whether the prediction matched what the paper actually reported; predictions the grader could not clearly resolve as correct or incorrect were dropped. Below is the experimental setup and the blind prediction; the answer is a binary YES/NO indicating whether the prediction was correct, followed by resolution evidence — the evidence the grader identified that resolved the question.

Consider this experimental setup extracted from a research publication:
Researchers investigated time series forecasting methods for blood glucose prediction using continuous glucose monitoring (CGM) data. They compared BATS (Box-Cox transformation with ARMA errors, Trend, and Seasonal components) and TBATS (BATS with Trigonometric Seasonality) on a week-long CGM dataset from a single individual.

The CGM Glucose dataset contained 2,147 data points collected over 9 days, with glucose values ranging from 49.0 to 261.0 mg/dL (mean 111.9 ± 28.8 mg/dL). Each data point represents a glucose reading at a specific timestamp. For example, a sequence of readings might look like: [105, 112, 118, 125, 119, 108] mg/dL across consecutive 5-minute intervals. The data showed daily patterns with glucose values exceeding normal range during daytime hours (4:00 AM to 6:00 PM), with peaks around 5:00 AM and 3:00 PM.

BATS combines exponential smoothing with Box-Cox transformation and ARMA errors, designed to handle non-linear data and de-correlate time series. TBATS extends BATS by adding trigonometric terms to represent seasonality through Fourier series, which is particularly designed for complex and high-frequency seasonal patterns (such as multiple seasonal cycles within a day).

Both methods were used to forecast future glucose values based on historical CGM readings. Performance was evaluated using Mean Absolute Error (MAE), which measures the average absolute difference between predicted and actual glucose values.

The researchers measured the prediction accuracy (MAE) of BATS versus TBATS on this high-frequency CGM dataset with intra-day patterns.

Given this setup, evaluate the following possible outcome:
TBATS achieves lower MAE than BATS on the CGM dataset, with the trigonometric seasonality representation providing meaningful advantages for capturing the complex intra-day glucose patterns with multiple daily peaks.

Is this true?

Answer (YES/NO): YES